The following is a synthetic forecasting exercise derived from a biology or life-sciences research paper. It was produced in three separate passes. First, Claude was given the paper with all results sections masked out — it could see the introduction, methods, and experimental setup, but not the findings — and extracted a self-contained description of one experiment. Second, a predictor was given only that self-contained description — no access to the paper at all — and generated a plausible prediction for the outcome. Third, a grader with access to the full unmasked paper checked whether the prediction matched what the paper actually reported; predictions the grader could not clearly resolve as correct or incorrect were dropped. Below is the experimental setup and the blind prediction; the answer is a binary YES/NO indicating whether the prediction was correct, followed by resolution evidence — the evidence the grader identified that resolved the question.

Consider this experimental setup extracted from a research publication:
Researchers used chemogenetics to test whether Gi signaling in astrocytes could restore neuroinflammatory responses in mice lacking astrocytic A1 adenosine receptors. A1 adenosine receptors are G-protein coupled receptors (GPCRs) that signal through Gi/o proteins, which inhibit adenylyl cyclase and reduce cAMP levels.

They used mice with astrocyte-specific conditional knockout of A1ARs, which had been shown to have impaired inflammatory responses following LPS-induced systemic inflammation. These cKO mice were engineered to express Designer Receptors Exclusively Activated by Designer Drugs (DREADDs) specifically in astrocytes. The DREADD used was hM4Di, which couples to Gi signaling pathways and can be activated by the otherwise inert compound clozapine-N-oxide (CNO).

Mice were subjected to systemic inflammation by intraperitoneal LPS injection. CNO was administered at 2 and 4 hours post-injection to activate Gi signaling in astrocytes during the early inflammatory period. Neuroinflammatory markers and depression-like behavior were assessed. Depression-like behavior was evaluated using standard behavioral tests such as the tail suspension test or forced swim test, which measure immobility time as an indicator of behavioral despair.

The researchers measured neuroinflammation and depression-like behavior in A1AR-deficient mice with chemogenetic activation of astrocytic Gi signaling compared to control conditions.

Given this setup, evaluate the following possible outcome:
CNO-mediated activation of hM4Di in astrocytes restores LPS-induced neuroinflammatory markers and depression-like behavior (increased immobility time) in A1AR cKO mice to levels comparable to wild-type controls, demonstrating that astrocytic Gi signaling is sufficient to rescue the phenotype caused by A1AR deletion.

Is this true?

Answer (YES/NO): NO